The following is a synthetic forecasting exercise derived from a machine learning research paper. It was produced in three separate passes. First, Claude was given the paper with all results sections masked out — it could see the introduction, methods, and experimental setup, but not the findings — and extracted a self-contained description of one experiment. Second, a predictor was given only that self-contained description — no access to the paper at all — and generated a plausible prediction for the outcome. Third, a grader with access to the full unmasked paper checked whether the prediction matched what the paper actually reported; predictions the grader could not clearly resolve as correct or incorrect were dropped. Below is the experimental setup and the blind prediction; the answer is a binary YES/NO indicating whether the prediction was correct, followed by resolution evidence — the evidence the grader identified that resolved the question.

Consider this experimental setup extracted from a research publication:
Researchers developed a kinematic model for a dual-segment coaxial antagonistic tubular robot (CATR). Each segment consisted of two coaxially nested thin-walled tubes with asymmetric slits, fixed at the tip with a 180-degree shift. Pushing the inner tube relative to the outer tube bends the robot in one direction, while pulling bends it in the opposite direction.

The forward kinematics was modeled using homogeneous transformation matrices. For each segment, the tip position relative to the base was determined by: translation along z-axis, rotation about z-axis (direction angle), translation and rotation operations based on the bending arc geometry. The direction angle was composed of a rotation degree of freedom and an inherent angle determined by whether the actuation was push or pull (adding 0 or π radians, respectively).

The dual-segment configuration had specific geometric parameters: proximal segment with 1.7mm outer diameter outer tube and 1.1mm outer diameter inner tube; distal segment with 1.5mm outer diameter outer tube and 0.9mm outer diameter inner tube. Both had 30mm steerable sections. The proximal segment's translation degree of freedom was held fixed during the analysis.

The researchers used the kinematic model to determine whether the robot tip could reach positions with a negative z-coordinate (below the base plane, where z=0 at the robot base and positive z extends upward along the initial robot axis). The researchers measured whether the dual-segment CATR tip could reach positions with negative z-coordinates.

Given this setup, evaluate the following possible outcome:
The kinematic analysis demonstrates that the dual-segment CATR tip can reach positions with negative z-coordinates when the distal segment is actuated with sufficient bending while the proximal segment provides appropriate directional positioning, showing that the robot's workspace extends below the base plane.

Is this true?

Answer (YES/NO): YES